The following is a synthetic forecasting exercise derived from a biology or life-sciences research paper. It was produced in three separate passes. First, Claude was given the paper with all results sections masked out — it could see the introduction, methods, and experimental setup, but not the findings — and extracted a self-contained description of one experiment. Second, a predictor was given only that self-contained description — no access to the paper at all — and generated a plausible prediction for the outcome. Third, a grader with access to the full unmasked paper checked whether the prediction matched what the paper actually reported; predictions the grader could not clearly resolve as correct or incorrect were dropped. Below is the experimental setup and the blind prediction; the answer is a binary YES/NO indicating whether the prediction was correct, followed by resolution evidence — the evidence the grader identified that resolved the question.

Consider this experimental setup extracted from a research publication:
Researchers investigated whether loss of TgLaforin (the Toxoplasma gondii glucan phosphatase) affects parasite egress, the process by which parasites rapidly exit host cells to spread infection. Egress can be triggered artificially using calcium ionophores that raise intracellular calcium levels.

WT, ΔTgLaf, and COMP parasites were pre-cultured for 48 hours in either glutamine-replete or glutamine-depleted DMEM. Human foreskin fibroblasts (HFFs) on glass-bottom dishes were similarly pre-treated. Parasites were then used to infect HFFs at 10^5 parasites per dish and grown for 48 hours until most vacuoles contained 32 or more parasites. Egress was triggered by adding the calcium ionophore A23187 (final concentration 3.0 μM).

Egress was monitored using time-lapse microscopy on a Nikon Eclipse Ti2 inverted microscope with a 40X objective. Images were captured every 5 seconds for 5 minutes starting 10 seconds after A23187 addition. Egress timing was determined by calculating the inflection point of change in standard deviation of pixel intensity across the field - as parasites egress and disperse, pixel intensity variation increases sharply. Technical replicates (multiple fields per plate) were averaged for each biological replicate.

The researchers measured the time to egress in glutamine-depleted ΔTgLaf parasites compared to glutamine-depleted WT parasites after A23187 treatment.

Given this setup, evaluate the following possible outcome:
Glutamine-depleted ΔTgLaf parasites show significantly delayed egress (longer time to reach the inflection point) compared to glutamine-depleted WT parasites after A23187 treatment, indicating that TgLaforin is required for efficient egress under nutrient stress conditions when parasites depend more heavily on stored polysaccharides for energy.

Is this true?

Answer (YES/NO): NO